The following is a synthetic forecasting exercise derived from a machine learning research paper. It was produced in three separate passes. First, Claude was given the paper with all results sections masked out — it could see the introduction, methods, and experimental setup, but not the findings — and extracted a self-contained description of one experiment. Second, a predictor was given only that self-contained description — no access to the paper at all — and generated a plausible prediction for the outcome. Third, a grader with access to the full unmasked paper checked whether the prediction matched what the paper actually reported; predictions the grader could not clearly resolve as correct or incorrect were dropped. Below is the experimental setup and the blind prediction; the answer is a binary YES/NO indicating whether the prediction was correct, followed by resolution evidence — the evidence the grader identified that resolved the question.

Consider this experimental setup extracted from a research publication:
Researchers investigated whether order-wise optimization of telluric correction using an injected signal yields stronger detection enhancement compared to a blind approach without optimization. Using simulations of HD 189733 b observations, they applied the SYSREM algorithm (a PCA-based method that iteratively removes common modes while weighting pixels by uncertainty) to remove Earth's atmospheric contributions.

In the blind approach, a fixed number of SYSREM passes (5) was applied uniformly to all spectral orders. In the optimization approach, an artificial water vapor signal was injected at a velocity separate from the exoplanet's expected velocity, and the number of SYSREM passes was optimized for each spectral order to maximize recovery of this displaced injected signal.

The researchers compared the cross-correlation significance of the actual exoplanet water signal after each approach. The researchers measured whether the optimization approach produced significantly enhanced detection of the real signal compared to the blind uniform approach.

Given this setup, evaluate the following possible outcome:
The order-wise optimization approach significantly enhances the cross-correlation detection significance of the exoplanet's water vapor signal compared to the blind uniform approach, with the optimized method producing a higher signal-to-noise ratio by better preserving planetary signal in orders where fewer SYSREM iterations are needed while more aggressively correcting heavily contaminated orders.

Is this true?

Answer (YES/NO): NO